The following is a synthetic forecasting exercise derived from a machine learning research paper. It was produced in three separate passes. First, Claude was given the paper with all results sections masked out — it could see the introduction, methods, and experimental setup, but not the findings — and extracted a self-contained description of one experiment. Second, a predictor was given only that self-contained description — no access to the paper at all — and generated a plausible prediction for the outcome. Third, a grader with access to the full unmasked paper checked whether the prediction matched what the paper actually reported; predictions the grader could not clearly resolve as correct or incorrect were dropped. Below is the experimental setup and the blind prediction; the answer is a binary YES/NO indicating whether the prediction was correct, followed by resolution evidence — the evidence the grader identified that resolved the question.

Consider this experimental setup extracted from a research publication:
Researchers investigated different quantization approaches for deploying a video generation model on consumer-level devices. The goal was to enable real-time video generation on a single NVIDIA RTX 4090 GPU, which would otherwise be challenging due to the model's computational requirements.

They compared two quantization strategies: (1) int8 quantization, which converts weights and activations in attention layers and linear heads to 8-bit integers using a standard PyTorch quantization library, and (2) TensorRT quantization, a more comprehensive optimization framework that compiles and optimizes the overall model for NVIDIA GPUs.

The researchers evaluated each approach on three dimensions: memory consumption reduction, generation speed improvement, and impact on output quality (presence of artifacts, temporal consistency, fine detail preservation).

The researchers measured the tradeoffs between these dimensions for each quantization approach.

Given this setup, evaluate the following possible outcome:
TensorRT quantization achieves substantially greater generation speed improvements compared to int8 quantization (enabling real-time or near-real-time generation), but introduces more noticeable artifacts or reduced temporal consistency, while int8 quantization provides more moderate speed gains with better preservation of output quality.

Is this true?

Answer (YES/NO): YES